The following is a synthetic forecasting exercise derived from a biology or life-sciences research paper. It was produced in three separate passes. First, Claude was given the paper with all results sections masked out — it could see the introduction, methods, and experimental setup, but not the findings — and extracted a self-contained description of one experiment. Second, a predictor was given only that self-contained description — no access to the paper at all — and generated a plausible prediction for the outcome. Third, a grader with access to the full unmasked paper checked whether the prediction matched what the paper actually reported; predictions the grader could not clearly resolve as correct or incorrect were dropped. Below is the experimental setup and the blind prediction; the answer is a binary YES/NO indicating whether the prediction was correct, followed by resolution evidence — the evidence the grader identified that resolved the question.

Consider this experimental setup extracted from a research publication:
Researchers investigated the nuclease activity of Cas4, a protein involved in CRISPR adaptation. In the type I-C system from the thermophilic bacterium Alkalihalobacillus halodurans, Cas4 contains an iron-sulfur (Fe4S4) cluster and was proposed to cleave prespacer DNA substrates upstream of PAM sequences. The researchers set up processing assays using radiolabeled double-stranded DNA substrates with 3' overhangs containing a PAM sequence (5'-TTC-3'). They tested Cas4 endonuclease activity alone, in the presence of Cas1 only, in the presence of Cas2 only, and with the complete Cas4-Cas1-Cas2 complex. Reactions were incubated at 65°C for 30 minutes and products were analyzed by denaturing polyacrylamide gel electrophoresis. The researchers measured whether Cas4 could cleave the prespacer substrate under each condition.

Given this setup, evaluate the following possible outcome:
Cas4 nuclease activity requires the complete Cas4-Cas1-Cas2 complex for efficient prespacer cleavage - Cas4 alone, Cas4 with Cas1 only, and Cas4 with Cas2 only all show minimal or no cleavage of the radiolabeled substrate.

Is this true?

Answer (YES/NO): YES